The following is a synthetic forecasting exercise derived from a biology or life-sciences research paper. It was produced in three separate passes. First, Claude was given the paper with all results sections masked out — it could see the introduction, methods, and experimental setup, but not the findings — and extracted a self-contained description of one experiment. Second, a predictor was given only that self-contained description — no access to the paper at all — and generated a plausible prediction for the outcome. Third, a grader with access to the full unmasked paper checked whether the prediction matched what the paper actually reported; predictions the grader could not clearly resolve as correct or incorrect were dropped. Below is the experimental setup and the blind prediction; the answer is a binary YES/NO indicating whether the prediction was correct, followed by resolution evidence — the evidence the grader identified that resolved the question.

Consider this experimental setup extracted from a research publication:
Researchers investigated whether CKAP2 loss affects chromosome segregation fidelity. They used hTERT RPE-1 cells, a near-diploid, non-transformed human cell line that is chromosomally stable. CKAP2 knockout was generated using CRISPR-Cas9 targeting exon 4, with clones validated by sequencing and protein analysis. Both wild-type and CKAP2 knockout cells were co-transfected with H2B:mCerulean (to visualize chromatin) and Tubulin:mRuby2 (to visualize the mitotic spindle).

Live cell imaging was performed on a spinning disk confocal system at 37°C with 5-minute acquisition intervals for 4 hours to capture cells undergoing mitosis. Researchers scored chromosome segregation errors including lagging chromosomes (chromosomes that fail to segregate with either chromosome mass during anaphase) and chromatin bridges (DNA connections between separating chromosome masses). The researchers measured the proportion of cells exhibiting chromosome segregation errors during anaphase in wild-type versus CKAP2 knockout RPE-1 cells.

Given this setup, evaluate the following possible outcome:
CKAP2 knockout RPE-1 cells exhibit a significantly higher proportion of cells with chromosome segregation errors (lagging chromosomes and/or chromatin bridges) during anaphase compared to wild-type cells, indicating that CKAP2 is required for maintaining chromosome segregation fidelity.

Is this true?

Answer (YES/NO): YES